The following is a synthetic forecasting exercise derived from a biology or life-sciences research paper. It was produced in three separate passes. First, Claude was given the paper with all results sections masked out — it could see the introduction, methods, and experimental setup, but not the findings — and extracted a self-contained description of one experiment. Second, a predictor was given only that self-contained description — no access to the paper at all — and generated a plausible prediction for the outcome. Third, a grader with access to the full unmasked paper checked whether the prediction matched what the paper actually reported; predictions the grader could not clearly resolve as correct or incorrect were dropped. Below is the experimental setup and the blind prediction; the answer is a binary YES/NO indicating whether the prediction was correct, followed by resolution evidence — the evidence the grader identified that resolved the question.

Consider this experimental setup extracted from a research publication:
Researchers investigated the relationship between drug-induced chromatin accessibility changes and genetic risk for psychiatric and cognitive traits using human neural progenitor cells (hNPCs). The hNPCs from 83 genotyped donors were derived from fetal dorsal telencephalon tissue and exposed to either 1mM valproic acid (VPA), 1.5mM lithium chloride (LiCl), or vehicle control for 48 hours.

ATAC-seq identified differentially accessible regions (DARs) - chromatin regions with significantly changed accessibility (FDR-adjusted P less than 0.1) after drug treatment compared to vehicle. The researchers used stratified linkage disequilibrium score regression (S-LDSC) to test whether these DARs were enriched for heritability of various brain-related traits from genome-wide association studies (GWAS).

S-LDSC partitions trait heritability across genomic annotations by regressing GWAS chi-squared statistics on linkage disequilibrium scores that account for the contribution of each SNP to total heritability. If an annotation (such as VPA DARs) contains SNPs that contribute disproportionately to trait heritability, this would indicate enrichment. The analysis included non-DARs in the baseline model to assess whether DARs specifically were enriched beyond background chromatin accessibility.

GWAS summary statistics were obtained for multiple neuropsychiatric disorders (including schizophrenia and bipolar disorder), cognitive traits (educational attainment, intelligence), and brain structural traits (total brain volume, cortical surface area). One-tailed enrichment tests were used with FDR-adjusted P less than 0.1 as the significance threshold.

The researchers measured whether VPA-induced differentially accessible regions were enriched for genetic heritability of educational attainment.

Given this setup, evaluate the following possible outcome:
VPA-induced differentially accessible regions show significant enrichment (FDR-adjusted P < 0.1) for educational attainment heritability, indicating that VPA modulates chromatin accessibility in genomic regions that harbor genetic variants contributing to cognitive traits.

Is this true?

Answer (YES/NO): YES